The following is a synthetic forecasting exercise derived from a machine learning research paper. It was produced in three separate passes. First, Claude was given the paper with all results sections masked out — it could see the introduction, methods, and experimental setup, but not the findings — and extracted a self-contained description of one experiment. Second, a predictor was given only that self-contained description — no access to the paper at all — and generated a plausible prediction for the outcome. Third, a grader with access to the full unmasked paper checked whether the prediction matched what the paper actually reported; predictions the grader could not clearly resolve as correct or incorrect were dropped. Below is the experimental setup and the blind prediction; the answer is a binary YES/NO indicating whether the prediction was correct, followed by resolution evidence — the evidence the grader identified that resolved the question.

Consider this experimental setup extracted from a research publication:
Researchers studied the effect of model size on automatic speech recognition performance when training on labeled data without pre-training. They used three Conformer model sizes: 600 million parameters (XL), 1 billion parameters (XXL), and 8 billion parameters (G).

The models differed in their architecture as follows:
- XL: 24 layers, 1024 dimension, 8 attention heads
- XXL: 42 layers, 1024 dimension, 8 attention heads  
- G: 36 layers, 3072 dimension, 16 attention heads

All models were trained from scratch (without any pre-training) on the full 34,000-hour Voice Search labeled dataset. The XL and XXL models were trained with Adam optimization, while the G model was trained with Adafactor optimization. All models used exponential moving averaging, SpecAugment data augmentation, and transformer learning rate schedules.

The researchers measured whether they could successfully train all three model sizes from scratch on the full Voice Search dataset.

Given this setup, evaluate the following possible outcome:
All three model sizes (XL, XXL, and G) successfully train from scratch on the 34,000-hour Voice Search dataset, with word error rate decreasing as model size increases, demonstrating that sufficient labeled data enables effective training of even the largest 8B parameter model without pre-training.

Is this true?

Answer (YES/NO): NO